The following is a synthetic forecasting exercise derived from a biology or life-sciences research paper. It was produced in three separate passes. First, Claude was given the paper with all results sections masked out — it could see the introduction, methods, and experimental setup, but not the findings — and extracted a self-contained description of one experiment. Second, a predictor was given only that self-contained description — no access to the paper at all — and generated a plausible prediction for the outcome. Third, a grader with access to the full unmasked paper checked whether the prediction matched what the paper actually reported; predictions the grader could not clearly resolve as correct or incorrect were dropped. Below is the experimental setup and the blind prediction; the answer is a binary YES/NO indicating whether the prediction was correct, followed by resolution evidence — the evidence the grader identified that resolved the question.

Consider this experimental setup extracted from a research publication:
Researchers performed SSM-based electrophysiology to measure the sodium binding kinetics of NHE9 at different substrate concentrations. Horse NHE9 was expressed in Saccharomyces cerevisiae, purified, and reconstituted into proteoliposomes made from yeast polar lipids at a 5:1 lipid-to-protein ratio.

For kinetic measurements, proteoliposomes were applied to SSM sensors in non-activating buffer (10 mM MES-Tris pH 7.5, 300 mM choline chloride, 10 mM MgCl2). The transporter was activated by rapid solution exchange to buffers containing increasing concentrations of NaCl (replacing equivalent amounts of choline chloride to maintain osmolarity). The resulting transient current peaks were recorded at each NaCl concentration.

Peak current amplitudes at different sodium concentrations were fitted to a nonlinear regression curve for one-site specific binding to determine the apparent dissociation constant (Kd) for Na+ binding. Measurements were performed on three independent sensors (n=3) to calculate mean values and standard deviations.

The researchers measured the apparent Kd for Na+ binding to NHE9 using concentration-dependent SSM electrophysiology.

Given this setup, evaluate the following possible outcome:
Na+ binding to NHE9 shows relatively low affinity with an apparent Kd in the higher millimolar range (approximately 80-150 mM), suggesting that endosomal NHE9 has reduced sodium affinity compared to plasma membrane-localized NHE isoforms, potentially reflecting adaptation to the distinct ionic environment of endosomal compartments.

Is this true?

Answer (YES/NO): NO